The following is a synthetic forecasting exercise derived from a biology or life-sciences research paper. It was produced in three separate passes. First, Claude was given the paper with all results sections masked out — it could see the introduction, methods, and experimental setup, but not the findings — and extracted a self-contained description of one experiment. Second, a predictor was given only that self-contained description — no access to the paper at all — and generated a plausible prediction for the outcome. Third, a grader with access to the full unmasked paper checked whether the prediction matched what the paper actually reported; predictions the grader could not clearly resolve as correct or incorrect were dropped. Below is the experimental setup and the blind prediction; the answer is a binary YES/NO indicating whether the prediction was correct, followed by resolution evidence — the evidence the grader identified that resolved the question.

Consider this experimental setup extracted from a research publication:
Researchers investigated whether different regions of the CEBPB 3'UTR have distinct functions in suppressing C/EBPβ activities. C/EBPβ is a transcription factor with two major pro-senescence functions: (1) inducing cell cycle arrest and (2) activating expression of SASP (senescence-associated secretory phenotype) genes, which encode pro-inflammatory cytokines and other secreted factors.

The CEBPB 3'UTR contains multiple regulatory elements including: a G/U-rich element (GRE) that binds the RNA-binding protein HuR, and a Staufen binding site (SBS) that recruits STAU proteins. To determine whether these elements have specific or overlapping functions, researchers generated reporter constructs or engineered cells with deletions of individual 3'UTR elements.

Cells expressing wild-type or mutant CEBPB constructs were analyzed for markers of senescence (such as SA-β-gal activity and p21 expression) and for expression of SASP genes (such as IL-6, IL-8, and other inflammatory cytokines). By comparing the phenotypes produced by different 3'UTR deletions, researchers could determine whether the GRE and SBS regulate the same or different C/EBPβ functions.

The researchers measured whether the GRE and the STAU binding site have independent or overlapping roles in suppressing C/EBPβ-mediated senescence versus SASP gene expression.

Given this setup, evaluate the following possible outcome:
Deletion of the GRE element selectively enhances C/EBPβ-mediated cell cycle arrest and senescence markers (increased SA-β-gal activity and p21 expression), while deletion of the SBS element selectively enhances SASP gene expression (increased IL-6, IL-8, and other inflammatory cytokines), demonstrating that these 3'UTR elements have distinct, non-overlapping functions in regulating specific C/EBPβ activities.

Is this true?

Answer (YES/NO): NO